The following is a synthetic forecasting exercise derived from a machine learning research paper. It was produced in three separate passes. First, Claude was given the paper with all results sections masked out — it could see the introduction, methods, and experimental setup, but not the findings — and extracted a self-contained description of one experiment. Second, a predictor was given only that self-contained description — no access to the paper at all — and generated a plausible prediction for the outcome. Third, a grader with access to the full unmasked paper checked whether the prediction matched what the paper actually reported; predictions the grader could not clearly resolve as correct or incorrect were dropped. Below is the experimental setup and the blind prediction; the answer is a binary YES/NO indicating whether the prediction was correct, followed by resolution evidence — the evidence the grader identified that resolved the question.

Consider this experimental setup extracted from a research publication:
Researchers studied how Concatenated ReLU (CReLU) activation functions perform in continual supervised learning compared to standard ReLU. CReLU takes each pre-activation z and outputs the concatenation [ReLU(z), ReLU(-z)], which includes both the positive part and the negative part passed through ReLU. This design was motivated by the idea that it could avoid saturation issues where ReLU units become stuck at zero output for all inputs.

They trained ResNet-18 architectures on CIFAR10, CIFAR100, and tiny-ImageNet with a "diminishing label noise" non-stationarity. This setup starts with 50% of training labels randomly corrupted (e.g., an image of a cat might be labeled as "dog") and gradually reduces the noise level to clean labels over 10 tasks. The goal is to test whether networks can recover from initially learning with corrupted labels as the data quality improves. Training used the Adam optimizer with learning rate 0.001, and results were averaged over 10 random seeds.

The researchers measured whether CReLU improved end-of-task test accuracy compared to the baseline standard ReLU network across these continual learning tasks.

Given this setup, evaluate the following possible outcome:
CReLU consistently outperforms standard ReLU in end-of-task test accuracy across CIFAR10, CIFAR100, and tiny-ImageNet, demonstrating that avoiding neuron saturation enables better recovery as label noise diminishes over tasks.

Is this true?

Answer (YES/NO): NO